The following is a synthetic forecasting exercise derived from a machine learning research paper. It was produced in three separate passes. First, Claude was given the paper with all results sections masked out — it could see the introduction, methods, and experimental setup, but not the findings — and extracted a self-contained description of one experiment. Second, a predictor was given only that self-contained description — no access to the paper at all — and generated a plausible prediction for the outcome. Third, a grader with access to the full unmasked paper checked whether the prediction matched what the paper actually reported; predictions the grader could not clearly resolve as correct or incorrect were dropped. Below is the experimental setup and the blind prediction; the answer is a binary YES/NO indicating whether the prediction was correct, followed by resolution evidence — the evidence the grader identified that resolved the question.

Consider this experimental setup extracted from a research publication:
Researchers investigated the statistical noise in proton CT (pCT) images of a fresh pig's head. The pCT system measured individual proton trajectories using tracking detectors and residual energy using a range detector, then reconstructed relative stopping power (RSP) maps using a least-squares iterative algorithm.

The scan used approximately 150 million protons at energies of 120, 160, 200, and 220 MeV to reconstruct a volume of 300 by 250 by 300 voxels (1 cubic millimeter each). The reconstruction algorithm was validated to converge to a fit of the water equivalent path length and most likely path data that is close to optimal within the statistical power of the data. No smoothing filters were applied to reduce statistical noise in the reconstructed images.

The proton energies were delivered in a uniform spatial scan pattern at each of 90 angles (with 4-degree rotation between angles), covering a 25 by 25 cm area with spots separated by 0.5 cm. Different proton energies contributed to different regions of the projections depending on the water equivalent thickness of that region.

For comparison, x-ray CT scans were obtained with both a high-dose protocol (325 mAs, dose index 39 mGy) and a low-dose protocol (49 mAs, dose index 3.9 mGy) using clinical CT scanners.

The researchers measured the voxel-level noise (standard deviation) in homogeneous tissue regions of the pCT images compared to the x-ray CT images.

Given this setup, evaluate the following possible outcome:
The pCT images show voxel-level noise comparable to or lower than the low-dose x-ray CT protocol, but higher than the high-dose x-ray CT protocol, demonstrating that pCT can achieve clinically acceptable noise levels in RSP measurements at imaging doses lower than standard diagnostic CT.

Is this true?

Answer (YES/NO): NO